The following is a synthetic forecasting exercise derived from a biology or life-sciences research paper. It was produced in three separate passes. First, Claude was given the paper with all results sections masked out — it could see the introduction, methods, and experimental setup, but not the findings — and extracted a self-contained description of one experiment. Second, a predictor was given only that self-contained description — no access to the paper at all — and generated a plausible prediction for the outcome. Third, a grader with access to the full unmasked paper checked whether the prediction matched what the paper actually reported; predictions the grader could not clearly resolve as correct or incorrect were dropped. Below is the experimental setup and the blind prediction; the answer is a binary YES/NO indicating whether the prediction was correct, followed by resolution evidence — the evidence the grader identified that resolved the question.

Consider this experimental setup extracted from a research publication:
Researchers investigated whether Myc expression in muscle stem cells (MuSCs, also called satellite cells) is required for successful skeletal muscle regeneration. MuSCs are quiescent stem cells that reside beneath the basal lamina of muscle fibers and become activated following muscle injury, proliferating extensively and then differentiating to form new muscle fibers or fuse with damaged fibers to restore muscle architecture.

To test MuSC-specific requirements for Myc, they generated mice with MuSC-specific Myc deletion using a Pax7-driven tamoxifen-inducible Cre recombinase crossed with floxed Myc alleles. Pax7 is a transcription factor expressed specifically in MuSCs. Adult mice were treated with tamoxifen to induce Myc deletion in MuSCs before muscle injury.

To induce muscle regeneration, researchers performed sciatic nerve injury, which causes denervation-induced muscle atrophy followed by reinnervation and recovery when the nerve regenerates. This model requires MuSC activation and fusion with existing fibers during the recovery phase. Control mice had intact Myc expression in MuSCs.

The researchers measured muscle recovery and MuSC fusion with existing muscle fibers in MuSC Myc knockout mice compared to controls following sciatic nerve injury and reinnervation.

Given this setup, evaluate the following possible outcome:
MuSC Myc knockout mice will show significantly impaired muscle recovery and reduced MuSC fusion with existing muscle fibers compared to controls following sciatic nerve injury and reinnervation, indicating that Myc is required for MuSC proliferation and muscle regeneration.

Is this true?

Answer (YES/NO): NO